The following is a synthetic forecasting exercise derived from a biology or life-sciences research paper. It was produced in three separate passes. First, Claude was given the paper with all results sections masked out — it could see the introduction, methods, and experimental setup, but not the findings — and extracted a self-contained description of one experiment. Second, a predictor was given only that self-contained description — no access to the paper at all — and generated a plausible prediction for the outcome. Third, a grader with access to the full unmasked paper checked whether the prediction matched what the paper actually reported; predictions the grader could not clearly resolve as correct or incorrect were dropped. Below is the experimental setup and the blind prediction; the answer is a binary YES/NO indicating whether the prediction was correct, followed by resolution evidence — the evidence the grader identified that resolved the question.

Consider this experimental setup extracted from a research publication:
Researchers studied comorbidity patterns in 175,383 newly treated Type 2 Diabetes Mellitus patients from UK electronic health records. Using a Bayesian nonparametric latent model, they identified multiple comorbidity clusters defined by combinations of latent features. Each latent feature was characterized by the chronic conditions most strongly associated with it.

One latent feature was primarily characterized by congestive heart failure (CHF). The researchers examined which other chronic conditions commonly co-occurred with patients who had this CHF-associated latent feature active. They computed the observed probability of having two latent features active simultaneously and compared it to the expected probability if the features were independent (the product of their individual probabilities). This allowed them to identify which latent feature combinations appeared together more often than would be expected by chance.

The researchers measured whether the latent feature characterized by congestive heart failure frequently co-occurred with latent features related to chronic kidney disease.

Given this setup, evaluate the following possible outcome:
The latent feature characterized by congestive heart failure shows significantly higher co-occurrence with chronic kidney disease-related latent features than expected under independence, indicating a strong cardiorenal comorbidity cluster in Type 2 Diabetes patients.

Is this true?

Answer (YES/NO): YES